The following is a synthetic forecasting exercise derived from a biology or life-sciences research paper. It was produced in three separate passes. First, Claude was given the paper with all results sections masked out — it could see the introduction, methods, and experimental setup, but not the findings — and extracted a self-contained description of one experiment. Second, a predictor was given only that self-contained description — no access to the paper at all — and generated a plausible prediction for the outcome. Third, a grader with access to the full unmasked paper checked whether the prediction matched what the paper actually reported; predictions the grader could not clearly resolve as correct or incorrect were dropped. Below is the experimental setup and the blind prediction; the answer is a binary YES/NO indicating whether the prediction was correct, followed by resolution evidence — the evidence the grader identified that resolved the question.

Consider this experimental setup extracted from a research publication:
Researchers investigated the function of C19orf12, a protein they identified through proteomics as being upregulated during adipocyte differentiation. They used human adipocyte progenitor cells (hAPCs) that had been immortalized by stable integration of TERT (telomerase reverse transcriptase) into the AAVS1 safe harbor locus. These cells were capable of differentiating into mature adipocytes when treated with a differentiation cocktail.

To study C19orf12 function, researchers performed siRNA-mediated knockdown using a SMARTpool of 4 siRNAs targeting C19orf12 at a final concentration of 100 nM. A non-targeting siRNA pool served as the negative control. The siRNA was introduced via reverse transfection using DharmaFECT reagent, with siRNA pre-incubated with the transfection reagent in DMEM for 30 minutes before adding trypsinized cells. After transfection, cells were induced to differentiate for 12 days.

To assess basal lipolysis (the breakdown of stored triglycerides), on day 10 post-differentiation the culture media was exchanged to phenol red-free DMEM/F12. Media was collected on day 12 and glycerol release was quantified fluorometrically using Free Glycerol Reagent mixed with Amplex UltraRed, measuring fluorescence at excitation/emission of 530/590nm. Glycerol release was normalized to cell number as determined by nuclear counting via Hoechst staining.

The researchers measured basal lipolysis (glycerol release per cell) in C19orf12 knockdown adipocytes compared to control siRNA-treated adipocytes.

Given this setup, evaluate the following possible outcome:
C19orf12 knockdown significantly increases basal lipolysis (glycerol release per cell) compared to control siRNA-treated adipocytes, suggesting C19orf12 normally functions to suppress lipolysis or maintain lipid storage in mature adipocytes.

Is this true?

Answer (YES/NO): NO